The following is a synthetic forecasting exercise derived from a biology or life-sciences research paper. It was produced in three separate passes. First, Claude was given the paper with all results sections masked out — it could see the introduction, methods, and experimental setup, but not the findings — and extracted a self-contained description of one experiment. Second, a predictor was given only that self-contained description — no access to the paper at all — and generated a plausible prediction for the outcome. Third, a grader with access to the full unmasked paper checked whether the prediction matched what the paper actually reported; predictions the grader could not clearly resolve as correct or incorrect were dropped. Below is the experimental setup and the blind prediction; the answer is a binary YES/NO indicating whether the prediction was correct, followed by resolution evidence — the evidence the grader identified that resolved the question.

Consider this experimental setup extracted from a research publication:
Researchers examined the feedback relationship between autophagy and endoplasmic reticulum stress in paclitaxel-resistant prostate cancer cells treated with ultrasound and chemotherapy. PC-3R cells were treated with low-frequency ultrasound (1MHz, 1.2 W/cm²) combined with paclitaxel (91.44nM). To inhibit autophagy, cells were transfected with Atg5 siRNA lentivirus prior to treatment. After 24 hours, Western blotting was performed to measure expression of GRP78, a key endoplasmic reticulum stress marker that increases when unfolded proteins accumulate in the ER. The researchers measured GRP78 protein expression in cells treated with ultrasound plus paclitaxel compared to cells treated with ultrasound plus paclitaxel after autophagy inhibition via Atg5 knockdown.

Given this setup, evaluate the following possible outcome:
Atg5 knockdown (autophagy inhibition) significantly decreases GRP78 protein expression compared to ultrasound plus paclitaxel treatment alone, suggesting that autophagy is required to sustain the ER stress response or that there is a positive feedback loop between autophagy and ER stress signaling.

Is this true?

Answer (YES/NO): NO